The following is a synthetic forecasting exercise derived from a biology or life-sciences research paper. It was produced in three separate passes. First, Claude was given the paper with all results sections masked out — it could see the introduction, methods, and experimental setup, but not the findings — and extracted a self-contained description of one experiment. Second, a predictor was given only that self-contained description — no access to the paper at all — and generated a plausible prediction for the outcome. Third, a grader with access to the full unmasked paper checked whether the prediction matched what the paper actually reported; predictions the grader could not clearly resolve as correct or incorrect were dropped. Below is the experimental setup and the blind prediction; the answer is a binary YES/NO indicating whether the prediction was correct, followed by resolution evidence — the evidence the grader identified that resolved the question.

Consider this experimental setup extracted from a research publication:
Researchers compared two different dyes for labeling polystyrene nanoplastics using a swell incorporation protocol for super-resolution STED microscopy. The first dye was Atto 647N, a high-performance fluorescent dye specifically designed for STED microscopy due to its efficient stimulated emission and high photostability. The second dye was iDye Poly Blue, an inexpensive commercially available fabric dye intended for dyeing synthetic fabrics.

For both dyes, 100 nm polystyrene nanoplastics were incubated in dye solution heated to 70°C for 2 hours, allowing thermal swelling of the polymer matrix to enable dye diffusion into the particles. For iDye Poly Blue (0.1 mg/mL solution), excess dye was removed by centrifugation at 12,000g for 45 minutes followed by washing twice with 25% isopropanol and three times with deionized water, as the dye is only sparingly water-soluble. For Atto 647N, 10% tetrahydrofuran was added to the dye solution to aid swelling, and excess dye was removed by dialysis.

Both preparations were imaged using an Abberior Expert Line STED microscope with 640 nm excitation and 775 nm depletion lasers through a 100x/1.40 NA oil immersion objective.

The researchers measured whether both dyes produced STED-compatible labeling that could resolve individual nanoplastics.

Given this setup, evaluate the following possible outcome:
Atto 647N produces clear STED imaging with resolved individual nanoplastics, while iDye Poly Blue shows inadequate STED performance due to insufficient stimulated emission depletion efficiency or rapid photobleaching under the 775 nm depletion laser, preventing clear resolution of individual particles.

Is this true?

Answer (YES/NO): NO